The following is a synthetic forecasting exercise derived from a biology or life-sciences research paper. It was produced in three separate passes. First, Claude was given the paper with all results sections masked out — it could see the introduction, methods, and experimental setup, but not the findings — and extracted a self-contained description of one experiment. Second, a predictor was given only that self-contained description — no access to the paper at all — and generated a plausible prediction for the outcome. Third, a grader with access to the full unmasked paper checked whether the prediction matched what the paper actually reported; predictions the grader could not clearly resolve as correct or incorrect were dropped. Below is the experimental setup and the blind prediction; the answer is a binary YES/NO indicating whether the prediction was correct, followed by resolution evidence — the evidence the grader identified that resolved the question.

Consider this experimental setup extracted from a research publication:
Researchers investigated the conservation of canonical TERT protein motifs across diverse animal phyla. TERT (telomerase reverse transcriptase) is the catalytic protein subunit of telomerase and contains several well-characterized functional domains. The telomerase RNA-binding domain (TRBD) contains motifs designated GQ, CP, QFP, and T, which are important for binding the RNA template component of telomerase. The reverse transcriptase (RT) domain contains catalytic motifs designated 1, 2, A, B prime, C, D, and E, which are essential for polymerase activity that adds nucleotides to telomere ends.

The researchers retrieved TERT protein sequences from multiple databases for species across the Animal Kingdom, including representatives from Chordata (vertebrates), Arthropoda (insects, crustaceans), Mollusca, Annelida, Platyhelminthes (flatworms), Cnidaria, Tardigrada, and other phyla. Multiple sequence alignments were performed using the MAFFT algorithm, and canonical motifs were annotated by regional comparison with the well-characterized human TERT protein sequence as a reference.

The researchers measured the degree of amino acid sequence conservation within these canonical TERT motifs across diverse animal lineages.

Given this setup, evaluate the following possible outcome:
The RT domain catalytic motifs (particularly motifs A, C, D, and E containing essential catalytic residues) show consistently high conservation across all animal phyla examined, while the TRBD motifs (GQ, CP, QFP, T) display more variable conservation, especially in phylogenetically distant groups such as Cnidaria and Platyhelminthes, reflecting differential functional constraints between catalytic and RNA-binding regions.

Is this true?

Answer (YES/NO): NO